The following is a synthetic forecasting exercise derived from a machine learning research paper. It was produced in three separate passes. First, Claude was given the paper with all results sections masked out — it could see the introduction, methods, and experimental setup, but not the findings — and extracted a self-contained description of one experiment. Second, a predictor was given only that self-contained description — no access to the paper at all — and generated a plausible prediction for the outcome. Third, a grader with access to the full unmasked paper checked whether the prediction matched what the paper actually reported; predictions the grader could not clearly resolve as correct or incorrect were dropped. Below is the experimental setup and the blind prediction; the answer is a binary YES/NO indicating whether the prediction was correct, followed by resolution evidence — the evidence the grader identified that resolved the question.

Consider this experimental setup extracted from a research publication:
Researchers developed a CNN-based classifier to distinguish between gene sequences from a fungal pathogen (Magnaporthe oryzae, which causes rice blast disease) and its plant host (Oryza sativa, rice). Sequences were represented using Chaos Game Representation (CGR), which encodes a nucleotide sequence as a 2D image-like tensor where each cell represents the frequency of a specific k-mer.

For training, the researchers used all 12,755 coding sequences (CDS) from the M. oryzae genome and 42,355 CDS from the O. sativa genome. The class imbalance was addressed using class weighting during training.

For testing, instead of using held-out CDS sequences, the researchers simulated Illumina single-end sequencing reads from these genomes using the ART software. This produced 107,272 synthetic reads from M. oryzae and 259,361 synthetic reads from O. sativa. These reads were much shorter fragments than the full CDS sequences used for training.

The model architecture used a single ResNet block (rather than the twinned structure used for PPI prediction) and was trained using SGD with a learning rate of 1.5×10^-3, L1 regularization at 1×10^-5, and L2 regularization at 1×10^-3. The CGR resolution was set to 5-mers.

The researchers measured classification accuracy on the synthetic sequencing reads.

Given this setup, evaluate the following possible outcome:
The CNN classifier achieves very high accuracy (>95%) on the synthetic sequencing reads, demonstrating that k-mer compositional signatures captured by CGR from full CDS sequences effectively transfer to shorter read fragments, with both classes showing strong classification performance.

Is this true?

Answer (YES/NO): NO